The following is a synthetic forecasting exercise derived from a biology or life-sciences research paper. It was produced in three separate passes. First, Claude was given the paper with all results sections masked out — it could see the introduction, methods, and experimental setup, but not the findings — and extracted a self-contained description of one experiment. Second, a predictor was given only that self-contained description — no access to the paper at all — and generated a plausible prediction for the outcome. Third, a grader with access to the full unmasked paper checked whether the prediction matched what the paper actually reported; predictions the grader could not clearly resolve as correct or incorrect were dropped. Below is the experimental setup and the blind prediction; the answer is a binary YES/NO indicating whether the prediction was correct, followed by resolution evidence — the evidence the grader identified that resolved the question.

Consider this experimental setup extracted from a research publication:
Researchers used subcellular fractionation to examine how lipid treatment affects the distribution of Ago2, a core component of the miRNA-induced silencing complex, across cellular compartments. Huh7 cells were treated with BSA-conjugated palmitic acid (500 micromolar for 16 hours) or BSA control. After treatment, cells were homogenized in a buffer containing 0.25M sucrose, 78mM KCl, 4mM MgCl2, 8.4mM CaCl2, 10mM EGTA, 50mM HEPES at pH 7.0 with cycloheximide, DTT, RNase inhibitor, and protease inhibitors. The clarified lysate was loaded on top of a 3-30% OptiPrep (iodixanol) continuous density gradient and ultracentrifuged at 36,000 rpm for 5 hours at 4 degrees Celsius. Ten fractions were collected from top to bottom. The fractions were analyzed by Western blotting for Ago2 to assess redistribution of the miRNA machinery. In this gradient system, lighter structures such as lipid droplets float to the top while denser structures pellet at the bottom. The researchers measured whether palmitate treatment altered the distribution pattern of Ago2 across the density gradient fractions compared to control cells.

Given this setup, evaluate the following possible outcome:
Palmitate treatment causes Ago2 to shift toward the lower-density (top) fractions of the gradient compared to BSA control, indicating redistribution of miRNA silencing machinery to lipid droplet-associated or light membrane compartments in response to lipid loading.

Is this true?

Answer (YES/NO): YES